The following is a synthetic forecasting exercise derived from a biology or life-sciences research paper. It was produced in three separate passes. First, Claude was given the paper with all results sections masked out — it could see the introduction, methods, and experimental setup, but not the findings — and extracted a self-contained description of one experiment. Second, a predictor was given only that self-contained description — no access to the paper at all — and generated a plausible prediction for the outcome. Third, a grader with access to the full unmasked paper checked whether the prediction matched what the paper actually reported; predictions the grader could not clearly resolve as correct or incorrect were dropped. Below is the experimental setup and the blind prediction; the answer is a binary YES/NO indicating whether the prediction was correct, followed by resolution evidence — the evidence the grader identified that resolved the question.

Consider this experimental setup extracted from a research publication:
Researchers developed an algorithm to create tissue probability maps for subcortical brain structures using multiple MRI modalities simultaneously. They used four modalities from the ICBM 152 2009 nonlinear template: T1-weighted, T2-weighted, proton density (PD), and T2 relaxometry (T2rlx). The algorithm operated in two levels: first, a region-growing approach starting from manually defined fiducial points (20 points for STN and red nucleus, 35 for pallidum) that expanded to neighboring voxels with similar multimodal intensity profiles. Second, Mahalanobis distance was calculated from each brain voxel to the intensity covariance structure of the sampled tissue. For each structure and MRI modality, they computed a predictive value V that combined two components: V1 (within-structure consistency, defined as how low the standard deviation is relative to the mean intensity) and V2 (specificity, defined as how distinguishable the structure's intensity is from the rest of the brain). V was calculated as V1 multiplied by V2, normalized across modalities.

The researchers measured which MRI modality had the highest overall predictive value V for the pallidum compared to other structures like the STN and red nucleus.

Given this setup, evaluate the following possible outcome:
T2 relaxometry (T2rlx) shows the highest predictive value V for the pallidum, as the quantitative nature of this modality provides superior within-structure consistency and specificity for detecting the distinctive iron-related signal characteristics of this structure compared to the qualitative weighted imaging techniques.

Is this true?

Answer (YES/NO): NO